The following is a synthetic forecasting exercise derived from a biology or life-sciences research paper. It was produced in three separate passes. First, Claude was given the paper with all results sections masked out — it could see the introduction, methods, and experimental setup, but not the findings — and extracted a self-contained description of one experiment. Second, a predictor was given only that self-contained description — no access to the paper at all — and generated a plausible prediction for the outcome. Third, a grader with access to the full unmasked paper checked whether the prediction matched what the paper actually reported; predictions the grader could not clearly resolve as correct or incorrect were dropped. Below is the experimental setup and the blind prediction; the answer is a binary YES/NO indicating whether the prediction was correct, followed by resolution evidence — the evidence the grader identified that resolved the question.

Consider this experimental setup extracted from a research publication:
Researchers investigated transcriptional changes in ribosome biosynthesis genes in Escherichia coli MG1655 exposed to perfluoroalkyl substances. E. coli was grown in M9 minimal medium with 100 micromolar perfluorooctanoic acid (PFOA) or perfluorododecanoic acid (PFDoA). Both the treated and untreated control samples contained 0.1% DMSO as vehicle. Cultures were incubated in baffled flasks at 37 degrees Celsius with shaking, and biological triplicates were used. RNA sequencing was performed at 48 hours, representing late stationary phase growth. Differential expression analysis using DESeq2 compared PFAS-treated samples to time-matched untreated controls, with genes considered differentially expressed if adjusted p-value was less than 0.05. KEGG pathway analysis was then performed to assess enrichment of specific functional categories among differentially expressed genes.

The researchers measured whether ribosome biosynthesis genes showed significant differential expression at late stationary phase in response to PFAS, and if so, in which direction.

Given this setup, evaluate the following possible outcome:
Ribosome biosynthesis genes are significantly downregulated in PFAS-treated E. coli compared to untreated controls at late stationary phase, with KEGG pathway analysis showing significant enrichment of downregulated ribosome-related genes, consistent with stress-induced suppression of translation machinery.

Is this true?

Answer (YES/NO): NO